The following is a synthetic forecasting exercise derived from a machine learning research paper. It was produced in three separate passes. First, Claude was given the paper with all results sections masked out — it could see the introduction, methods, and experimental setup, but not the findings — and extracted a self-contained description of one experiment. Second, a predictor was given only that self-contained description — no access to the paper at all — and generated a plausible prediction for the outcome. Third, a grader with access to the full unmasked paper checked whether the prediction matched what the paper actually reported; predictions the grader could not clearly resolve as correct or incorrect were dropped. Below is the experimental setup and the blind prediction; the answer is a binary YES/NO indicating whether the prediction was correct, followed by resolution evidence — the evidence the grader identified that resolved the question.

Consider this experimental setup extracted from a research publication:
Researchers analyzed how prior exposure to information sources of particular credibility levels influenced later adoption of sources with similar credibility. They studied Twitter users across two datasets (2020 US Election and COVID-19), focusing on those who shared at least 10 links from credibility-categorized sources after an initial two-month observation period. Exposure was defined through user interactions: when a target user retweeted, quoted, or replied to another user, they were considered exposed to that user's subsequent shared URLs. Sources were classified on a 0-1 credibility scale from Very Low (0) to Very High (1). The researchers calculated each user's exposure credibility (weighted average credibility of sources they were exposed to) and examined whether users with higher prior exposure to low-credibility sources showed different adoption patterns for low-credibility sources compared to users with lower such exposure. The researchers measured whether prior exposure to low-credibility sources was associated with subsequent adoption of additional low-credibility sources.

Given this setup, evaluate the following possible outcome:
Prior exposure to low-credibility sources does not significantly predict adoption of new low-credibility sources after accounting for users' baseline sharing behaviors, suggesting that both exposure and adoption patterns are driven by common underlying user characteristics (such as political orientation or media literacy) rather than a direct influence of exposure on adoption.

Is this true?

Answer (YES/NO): NO